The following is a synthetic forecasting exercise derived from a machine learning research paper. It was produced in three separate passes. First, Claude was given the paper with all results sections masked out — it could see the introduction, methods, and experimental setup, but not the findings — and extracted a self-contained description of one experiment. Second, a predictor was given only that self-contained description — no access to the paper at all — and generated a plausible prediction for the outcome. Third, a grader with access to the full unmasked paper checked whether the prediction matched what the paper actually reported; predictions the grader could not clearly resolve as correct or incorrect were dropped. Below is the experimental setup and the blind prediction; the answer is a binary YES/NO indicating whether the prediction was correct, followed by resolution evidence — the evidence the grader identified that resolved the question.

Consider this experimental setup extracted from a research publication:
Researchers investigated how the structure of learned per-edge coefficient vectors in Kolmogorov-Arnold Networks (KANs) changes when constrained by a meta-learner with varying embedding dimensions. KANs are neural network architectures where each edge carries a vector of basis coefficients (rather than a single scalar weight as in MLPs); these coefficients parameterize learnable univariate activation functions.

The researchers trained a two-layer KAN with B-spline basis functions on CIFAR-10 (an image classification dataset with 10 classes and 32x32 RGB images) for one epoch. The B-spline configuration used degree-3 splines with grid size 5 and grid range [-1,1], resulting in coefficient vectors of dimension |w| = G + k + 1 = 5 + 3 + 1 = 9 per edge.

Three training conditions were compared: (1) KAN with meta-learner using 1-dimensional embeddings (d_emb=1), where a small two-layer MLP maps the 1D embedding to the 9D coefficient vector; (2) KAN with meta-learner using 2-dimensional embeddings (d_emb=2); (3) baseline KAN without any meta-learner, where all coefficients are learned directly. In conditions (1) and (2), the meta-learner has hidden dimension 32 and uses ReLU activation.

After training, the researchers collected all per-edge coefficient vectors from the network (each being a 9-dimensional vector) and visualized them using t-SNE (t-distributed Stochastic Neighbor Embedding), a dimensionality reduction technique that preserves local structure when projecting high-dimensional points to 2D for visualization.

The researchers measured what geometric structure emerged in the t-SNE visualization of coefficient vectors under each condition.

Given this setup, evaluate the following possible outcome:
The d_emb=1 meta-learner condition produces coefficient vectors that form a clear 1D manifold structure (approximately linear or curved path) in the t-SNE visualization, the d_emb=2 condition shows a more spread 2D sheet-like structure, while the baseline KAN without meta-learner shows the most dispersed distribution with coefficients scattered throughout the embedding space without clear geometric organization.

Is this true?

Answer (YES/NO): YES